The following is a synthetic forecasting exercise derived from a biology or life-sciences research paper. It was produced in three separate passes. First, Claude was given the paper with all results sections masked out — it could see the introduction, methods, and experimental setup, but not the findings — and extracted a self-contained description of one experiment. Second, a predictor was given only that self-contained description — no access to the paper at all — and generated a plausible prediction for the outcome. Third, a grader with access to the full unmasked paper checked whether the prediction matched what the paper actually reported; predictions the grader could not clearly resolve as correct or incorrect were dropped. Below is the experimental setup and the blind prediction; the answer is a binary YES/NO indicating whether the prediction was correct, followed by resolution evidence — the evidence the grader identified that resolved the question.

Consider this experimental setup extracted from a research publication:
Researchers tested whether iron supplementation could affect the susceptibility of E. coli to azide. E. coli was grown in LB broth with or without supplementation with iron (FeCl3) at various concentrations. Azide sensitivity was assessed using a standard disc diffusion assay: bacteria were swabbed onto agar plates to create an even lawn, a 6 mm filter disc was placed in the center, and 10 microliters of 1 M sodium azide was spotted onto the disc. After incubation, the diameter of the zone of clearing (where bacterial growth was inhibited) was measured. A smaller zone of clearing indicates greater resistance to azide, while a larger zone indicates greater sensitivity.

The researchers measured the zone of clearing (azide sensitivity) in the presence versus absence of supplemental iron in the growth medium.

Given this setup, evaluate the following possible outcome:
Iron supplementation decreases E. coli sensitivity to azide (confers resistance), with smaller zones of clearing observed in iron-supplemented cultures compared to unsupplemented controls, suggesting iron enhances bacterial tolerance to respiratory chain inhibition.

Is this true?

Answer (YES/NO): YES